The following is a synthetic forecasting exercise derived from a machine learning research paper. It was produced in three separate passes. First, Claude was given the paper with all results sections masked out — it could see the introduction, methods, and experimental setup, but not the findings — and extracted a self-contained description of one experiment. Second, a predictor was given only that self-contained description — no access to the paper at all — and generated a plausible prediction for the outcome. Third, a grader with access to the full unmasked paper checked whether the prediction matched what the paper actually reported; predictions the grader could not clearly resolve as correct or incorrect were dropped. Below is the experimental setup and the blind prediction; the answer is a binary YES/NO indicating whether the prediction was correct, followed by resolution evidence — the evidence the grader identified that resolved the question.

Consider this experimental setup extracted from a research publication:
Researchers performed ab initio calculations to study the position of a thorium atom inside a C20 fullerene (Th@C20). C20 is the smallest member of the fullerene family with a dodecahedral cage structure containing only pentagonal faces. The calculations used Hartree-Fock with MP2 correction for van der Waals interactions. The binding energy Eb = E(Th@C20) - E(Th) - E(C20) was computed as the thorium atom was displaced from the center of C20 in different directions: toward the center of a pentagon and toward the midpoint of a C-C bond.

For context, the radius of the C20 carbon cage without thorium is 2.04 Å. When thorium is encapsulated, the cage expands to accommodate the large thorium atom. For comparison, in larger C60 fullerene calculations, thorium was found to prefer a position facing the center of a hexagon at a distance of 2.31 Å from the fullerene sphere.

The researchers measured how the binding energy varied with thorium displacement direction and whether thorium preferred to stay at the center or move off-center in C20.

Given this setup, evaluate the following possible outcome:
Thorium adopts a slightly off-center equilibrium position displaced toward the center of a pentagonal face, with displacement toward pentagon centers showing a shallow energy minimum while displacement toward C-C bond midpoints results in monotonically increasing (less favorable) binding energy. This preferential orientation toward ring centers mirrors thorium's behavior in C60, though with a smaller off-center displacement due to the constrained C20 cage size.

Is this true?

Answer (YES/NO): NO